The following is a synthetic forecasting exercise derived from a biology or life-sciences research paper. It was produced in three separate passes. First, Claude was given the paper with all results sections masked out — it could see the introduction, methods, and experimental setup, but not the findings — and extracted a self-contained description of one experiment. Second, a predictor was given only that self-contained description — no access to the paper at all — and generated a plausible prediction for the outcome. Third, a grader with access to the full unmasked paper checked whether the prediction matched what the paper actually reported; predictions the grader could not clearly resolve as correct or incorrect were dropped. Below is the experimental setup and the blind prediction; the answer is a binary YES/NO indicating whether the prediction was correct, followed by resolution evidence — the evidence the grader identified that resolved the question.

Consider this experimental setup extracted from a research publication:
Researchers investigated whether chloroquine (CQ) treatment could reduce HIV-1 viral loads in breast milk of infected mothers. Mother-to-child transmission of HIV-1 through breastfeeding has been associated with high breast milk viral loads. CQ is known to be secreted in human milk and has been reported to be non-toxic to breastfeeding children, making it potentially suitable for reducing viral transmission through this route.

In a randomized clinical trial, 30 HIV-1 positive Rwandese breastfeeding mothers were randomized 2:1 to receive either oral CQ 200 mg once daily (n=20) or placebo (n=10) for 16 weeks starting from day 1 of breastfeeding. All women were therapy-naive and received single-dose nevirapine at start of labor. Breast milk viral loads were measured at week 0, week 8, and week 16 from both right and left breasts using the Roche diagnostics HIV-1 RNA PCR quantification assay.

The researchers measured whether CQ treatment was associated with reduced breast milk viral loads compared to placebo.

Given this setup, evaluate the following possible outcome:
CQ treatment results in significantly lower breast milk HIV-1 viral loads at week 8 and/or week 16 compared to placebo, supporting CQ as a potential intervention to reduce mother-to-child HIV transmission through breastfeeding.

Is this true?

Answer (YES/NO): NO